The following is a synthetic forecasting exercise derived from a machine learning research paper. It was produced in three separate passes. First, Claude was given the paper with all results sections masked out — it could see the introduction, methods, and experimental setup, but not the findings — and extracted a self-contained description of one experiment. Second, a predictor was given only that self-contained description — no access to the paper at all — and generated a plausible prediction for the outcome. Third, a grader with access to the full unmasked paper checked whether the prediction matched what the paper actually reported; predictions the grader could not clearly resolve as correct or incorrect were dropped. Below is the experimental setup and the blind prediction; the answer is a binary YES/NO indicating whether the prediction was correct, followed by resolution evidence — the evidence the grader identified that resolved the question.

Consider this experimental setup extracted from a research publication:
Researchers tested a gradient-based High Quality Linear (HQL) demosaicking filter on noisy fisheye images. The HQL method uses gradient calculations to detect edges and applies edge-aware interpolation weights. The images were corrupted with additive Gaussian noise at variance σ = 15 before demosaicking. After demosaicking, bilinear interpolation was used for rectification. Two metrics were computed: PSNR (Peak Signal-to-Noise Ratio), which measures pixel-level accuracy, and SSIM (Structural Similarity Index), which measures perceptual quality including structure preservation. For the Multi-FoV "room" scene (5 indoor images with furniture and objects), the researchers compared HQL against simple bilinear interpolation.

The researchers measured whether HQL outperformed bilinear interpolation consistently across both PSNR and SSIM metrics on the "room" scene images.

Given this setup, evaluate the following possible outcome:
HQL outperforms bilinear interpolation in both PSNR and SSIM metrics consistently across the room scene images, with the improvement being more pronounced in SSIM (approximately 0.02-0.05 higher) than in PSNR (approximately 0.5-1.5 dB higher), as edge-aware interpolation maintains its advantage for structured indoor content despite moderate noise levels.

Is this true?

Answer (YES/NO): NO